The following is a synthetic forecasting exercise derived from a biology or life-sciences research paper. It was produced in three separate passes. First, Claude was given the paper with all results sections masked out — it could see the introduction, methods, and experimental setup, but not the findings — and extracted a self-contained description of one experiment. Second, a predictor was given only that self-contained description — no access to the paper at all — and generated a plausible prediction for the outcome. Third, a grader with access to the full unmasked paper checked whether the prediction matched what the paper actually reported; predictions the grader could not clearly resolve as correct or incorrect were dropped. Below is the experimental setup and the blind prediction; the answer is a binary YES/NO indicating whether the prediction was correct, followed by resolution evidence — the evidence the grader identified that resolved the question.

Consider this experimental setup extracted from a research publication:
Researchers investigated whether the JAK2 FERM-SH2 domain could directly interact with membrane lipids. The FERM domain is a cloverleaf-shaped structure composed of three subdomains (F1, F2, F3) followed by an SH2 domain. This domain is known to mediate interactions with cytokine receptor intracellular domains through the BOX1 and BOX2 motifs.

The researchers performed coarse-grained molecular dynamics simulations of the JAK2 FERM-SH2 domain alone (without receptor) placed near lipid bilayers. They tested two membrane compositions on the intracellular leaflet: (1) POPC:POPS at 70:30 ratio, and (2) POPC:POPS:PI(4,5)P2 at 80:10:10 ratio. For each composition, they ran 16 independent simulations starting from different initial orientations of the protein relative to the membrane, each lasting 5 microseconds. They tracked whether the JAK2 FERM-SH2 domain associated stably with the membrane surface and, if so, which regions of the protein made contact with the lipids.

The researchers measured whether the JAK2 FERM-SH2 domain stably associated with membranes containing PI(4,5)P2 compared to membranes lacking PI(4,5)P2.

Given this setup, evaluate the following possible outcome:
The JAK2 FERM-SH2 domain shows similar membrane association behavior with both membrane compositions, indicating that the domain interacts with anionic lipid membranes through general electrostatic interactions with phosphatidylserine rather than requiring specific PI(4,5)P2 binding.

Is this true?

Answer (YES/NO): NO